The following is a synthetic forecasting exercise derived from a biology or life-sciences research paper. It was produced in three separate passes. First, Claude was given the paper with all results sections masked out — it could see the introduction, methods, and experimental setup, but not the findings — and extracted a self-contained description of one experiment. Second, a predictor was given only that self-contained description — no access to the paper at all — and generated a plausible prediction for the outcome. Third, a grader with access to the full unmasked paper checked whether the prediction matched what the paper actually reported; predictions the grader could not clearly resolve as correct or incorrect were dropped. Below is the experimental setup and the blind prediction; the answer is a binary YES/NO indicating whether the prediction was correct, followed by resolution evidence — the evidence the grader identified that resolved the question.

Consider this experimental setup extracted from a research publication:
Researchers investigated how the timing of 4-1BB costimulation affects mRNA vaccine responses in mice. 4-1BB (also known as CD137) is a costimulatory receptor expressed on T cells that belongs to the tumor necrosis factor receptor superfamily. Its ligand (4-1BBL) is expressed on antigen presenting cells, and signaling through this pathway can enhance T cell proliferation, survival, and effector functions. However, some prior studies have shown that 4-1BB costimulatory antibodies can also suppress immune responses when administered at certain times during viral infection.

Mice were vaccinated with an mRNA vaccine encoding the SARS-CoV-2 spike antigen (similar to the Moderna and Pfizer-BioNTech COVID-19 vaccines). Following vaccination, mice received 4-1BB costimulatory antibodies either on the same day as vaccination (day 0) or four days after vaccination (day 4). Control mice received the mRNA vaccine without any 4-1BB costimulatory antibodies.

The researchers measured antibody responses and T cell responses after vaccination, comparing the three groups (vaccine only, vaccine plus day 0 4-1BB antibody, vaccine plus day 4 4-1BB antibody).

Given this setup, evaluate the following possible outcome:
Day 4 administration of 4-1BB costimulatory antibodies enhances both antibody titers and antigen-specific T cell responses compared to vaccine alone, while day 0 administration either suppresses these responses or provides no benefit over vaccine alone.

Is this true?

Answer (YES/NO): NO